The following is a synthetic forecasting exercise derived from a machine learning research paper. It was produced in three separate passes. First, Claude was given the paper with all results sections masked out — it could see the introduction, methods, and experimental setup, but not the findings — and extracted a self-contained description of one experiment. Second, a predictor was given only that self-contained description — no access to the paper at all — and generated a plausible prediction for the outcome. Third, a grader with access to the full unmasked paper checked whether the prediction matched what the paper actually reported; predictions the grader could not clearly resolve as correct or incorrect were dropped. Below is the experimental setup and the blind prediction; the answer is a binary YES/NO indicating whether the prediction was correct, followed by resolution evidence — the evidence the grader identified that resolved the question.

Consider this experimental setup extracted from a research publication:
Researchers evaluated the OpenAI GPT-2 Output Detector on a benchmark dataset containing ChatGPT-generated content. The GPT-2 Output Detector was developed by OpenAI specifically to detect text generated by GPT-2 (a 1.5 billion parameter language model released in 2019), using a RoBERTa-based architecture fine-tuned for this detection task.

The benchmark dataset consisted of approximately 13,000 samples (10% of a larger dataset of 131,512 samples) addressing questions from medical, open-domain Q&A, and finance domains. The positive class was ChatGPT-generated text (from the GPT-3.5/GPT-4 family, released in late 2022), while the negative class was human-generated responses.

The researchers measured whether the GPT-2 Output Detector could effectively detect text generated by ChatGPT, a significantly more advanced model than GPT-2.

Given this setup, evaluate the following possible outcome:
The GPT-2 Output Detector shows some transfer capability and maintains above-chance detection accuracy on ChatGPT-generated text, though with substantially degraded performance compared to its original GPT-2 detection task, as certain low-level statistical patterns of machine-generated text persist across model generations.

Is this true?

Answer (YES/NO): NO